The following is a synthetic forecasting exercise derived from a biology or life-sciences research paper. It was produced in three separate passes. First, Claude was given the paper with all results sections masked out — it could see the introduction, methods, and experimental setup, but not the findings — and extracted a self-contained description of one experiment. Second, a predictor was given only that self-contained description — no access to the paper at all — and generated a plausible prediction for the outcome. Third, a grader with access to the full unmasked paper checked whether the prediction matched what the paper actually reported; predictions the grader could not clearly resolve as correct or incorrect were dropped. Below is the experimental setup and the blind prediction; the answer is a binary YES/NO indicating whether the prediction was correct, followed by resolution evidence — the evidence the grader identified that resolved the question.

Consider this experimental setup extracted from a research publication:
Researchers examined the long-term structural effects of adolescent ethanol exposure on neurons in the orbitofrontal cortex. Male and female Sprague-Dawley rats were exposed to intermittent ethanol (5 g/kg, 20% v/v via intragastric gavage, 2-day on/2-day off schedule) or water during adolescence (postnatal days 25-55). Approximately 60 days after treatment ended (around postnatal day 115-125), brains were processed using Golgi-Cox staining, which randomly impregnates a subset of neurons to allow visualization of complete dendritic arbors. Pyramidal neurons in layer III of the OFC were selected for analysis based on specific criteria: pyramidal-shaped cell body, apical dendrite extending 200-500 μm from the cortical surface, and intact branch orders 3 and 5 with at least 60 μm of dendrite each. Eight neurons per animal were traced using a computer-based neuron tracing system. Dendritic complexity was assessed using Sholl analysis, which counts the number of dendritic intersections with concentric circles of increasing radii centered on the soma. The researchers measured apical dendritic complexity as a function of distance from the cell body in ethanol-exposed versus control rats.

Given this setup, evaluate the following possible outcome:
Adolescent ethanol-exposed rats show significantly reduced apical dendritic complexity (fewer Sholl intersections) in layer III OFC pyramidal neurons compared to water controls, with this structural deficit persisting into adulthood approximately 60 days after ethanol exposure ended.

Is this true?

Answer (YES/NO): NO